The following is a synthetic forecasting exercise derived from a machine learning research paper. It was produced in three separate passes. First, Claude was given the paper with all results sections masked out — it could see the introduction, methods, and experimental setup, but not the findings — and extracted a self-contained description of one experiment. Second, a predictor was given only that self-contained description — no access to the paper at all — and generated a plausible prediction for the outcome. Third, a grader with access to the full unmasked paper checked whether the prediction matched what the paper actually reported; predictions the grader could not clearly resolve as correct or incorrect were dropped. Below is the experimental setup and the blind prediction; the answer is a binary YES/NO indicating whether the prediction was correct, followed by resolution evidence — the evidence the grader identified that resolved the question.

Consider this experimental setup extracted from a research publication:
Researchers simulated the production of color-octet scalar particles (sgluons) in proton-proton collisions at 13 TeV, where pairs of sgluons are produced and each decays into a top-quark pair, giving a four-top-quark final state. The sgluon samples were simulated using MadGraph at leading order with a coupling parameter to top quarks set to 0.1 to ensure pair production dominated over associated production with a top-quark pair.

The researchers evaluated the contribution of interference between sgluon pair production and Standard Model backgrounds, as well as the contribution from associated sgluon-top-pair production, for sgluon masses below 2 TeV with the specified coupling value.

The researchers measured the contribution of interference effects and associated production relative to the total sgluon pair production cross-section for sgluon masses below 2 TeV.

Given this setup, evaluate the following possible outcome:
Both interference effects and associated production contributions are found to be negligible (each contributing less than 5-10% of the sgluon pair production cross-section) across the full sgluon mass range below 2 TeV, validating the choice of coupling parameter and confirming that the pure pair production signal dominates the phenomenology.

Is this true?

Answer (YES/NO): YES